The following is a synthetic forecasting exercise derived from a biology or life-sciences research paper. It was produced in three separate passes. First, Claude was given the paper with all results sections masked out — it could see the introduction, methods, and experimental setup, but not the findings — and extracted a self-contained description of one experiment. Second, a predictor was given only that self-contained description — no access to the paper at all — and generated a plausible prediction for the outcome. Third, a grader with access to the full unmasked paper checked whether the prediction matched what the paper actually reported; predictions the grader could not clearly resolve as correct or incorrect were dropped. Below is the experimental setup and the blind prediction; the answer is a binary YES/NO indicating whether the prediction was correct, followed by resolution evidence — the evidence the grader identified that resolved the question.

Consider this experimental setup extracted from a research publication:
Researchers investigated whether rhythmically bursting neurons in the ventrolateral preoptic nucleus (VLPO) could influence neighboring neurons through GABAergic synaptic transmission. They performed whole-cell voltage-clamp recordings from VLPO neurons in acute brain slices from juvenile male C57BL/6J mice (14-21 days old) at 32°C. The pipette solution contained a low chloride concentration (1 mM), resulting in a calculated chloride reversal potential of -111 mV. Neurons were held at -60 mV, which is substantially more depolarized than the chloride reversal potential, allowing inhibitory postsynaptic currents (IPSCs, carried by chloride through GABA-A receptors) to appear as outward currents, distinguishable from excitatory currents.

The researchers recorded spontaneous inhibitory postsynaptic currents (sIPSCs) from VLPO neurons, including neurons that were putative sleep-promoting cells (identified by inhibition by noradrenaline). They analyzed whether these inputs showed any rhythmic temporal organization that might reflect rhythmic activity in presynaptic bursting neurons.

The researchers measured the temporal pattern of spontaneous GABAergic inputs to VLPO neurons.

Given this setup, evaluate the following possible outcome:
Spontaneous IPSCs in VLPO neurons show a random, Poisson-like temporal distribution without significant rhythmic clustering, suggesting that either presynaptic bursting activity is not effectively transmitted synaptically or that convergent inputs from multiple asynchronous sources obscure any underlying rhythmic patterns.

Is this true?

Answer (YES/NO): NO